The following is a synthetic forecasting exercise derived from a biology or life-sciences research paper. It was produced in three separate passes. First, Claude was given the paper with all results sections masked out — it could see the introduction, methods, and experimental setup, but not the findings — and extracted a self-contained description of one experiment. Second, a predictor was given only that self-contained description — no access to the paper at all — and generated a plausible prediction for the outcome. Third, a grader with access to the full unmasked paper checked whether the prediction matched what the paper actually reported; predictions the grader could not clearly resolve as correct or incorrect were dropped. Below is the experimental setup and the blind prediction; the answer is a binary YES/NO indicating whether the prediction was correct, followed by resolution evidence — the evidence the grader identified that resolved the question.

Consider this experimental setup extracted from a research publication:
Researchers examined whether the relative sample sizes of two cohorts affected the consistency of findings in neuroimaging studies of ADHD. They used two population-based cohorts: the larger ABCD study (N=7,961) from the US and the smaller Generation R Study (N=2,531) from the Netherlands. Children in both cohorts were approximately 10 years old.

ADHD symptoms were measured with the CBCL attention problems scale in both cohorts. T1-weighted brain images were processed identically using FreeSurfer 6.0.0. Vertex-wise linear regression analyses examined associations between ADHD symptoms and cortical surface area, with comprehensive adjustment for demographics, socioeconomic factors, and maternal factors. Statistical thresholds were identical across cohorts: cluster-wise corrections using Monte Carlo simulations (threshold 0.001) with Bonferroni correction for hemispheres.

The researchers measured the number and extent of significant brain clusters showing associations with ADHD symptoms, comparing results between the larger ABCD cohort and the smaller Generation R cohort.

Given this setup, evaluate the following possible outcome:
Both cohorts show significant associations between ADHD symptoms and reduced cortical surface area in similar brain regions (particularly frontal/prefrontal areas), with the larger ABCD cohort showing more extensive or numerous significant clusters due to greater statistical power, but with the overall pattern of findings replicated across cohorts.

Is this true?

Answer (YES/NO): YES